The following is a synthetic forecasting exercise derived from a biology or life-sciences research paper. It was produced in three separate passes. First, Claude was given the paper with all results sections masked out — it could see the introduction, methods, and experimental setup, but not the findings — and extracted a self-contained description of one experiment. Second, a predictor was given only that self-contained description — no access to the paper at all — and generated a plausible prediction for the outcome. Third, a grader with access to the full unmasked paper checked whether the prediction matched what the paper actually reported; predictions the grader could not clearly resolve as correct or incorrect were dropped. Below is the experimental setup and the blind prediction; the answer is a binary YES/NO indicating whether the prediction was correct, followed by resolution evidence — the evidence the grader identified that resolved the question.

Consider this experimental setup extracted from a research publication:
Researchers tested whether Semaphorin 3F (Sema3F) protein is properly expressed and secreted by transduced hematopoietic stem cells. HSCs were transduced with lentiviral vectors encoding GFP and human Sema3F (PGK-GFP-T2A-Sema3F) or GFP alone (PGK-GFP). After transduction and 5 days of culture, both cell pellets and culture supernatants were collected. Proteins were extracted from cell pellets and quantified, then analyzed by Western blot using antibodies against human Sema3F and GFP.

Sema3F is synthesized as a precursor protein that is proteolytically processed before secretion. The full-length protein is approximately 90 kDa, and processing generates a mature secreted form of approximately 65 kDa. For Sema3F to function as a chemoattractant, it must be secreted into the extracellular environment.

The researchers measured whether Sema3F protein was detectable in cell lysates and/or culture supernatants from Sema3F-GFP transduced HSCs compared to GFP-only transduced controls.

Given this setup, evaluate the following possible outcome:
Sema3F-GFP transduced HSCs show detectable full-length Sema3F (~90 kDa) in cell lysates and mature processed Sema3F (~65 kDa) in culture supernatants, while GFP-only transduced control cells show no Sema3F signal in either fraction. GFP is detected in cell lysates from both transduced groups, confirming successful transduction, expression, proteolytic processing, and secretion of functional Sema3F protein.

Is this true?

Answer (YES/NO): NO